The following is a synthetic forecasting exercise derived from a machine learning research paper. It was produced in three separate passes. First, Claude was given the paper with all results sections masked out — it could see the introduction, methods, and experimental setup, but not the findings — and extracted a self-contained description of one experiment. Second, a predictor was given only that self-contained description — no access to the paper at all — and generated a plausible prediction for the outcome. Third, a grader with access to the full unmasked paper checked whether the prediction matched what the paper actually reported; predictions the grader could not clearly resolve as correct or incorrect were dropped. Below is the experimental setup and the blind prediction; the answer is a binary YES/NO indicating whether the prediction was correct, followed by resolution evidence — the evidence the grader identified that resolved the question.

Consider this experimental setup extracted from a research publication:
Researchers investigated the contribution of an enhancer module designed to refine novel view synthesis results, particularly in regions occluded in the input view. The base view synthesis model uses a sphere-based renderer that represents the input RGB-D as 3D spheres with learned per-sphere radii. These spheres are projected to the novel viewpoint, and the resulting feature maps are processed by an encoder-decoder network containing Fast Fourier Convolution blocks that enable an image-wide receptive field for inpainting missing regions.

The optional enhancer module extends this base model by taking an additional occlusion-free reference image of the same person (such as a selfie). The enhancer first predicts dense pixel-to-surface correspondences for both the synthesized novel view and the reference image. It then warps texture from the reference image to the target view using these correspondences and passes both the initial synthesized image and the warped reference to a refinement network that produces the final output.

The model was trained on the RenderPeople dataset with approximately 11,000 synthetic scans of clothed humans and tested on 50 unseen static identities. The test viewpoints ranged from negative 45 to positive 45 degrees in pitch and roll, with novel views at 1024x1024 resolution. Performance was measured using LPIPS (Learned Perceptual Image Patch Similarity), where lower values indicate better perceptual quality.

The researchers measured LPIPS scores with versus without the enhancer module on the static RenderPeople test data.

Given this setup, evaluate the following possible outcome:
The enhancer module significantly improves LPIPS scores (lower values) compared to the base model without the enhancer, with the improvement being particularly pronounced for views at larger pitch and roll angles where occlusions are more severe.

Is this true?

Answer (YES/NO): NO